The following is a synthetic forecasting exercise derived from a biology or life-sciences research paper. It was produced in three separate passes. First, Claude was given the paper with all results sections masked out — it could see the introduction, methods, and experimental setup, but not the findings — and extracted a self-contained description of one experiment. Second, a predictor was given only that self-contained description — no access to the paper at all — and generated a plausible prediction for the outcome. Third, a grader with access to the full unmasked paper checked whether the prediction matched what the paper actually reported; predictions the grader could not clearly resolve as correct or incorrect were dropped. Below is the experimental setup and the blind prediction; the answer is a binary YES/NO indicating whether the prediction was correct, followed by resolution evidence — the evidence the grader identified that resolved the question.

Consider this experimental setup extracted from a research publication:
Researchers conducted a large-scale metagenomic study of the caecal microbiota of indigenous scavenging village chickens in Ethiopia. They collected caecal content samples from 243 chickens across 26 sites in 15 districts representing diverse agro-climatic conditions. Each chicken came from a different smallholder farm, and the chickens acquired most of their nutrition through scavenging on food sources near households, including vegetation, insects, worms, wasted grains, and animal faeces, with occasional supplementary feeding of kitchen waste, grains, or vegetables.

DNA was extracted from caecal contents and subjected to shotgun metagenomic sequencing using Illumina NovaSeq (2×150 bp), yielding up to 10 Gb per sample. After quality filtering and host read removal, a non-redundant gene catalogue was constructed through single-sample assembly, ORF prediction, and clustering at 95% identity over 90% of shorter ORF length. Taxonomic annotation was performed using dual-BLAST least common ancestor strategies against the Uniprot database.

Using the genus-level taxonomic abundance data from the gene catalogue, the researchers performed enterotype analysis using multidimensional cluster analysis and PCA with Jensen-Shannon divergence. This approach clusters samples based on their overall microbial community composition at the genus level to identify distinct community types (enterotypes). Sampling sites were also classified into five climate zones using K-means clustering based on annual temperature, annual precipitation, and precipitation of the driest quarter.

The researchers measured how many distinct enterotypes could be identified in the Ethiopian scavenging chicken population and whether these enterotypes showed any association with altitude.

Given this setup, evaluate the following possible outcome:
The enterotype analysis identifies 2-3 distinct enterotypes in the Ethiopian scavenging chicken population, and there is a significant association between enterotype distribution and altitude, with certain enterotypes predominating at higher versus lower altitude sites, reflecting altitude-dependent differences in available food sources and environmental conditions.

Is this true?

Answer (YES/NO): YES